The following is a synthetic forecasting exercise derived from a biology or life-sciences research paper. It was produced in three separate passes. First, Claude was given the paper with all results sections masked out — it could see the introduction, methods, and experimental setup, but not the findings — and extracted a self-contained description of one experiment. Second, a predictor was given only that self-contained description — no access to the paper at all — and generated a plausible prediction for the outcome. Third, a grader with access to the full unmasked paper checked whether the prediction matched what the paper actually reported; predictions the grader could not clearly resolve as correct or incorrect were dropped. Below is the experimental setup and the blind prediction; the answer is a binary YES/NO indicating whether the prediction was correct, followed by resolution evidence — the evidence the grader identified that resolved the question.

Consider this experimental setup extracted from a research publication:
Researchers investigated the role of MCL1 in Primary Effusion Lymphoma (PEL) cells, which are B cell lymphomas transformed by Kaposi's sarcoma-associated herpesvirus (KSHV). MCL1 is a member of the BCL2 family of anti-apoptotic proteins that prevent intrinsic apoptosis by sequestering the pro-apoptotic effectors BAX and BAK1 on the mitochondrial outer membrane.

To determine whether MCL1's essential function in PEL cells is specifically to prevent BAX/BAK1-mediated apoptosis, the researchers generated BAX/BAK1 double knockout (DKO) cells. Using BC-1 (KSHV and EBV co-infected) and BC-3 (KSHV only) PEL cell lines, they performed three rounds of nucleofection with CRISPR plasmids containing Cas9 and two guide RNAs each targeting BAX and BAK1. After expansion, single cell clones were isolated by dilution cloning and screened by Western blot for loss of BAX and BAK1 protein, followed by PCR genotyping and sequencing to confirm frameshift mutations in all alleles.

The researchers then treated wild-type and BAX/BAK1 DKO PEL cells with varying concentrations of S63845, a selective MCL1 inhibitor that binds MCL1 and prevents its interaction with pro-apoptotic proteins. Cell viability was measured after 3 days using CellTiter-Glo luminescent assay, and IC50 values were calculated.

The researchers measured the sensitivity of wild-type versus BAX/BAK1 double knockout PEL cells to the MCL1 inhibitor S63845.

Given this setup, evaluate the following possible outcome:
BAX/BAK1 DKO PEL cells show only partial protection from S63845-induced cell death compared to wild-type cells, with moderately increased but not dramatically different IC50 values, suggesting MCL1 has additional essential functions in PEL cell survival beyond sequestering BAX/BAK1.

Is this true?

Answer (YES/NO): NO